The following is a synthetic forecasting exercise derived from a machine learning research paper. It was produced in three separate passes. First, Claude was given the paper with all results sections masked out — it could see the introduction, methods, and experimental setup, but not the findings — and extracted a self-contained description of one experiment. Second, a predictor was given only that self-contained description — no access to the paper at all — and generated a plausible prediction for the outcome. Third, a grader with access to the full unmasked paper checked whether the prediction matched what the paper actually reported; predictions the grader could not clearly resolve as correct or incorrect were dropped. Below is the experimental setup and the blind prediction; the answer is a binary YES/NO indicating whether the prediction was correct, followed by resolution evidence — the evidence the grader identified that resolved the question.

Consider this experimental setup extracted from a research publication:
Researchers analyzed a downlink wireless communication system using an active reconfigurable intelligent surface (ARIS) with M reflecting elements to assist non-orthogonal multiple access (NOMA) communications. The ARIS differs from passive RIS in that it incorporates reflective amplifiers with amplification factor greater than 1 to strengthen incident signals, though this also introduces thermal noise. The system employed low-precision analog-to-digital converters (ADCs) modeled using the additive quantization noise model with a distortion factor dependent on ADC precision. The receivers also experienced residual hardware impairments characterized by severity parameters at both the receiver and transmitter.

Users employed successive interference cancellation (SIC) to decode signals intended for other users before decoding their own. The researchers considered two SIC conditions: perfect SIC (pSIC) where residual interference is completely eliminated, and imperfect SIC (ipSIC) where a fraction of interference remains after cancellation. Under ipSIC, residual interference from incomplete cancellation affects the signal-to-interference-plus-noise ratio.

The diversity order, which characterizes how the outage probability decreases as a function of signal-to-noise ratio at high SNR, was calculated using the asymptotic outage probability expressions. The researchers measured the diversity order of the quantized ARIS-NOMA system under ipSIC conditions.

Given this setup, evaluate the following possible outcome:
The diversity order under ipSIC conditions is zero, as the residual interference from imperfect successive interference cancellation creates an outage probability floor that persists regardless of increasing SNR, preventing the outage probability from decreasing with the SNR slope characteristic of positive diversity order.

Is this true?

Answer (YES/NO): YES